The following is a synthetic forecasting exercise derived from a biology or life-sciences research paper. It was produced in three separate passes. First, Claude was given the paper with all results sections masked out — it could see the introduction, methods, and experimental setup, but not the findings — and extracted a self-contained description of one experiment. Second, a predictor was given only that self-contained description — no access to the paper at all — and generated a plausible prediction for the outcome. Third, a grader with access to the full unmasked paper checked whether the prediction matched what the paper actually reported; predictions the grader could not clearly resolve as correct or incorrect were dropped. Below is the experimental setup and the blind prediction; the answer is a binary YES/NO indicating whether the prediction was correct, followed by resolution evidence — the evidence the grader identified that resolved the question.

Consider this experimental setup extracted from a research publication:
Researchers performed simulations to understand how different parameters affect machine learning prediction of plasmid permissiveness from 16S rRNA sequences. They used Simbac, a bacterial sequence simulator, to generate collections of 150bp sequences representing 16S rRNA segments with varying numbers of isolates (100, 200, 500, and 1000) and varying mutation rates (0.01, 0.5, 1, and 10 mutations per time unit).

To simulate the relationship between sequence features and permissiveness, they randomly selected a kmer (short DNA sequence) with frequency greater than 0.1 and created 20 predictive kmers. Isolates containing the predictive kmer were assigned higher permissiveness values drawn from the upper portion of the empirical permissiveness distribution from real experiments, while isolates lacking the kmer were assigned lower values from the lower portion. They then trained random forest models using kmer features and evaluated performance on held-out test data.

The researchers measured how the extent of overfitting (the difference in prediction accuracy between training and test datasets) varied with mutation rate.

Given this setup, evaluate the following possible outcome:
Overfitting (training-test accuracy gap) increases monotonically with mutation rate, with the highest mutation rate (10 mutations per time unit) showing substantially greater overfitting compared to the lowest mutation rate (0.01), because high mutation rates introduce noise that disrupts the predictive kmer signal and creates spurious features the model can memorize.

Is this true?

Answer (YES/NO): YES